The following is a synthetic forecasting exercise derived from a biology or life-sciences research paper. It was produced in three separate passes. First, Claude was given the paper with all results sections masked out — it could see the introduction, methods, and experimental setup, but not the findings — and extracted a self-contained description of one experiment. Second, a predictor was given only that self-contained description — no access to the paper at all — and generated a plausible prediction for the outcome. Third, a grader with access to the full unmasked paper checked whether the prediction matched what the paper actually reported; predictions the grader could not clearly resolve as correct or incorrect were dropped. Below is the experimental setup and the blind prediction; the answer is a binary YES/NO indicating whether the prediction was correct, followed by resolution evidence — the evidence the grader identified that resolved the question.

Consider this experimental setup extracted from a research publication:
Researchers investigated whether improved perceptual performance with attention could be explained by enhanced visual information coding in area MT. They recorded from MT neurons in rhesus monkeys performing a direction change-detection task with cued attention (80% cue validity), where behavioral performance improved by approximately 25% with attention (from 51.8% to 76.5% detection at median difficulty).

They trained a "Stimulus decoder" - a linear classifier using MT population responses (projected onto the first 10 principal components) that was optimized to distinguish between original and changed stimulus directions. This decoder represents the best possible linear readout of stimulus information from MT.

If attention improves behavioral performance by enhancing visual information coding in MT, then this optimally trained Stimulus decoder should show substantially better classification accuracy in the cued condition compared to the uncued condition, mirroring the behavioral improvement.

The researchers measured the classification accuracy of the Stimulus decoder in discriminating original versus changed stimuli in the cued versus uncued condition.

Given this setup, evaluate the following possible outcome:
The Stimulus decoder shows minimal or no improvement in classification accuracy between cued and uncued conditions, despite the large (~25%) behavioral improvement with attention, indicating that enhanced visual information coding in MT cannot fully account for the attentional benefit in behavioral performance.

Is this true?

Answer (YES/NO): YES